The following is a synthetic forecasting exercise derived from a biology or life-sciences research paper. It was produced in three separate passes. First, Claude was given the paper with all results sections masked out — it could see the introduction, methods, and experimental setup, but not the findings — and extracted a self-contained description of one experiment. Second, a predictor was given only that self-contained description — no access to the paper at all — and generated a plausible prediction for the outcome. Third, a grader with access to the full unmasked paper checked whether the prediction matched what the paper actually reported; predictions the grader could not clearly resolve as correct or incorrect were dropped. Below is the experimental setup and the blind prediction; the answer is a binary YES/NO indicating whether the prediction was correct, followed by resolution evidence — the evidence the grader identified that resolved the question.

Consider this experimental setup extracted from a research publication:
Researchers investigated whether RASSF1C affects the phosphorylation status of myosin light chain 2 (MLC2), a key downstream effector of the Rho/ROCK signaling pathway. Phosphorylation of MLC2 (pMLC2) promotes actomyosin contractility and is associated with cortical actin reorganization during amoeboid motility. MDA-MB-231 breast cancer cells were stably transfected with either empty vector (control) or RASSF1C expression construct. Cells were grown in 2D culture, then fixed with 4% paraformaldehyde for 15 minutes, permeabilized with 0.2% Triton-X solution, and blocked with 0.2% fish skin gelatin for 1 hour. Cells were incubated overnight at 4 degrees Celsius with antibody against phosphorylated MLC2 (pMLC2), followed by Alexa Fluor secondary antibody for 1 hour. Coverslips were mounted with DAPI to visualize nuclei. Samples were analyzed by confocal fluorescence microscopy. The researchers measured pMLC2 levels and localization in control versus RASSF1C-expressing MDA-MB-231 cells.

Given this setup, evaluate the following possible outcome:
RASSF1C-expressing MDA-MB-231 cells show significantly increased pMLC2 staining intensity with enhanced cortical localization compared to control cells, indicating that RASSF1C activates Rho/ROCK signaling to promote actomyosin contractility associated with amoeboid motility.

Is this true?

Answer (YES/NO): YES